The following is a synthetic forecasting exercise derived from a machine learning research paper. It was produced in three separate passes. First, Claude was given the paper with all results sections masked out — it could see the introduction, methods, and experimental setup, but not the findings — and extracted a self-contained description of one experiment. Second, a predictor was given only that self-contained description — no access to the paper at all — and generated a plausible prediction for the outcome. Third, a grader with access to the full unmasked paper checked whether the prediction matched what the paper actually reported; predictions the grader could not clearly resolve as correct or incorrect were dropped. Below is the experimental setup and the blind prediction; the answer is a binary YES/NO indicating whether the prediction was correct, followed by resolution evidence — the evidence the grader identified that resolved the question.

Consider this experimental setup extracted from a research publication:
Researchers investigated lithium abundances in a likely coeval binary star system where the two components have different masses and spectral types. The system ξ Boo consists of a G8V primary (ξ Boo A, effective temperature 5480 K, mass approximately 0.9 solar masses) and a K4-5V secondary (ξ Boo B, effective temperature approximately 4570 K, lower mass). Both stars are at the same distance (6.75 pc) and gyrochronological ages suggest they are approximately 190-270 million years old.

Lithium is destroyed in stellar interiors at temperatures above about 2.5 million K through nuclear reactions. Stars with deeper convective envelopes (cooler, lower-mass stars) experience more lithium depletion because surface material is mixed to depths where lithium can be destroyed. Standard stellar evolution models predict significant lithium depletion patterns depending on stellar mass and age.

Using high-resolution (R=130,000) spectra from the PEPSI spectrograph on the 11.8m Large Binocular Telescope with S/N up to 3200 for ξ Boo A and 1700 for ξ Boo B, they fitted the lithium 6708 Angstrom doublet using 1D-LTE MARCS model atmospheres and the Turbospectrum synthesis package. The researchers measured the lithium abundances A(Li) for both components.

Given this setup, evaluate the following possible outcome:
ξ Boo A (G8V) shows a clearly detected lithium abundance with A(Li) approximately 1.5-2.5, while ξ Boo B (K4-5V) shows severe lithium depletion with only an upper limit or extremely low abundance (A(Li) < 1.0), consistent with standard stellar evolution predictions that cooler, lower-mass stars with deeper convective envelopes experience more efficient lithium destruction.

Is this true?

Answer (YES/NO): YES